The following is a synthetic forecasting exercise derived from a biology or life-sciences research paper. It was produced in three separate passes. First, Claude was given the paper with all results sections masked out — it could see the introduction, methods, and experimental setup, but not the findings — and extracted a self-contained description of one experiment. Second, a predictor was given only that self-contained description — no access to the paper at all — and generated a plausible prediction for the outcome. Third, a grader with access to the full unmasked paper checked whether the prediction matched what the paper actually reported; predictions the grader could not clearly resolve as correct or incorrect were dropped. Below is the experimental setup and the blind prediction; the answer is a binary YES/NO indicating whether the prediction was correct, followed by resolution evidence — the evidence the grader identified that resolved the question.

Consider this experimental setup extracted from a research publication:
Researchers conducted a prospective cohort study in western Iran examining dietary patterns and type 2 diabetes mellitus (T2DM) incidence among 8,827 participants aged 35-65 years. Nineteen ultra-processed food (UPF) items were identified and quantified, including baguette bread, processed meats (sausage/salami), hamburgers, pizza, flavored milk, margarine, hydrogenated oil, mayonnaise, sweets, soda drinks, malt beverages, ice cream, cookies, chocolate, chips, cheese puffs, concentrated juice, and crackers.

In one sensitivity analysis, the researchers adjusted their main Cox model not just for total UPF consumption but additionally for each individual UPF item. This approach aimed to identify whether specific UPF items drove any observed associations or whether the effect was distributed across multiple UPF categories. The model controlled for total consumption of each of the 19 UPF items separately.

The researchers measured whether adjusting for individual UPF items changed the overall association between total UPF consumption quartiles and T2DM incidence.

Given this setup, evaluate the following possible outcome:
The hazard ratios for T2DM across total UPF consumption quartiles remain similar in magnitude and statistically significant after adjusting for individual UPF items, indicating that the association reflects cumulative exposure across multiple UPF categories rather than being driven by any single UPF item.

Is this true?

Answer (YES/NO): NO